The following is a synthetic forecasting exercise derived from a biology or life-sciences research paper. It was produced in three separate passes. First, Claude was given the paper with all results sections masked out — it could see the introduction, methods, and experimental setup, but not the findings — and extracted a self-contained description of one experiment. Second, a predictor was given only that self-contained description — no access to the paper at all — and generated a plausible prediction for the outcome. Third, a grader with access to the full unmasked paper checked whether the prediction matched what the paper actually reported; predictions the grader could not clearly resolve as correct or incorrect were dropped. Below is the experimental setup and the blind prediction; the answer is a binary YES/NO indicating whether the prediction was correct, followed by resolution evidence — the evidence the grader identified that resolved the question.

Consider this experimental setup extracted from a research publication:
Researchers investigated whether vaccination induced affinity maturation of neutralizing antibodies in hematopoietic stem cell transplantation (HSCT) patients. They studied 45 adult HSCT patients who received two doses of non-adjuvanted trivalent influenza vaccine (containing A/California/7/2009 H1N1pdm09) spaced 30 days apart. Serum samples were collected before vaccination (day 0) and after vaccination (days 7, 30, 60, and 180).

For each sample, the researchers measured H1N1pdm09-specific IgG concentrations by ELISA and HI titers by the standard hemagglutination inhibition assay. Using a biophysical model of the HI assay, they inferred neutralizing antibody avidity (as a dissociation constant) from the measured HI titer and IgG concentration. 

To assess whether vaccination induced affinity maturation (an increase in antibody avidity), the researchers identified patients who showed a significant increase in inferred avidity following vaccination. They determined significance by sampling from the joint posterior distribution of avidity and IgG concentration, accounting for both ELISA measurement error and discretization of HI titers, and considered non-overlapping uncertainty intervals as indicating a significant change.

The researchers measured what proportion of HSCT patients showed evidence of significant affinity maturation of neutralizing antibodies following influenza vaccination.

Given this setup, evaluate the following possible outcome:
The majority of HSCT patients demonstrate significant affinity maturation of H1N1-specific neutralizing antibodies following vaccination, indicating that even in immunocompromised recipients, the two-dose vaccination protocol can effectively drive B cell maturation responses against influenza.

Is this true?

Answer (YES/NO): NO